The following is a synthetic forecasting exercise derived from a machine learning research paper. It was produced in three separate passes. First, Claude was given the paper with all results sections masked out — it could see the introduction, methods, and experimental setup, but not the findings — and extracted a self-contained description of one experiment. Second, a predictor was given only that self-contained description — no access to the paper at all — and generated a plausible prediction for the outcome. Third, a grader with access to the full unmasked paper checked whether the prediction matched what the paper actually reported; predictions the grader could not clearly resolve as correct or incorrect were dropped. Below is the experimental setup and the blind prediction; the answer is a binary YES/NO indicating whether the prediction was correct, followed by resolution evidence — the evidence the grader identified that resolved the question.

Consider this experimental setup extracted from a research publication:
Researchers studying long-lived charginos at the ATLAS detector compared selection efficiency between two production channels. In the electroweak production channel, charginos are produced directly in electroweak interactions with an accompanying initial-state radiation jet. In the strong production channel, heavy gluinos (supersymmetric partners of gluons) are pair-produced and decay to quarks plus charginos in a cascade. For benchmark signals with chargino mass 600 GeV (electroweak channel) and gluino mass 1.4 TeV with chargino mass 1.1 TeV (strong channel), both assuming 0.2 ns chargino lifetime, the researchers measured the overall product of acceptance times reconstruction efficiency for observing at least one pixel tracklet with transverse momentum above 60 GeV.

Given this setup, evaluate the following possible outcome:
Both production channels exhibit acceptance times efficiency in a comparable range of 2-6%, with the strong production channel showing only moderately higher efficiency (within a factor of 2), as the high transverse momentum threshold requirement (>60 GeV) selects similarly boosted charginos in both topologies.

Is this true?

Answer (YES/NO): NO